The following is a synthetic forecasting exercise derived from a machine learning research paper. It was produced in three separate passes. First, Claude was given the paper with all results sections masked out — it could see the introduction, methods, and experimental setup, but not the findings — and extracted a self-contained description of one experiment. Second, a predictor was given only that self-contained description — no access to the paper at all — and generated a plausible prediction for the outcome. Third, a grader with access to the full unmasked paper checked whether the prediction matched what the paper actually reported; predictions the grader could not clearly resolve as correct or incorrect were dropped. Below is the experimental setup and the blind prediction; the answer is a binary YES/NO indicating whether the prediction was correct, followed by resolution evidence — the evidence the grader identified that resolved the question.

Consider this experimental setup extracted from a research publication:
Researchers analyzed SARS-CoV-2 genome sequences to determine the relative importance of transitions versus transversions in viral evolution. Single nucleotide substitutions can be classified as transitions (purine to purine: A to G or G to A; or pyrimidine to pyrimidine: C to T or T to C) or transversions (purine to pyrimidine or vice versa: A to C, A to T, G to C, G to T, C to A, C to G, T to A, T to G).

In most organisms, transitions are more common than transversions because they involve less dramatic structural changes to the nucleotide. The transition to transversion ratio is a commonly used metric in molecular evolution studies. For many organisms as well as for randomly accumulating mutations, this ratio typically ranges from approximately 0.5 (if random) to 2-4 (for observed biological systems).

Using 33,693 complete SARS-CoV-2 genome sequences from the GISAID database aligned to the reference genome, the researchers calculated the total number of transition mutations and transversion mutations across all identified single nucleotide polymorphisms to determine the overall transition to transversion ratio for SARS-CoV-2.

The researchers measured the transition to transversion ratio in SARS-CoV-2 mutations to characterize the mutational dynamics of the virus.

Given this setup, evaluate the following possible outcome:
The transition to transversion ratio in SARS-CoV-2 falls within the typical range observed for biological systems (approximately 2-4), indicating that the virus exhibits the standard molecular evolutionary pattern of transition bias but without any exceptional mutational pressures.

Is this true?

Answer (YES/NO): NO